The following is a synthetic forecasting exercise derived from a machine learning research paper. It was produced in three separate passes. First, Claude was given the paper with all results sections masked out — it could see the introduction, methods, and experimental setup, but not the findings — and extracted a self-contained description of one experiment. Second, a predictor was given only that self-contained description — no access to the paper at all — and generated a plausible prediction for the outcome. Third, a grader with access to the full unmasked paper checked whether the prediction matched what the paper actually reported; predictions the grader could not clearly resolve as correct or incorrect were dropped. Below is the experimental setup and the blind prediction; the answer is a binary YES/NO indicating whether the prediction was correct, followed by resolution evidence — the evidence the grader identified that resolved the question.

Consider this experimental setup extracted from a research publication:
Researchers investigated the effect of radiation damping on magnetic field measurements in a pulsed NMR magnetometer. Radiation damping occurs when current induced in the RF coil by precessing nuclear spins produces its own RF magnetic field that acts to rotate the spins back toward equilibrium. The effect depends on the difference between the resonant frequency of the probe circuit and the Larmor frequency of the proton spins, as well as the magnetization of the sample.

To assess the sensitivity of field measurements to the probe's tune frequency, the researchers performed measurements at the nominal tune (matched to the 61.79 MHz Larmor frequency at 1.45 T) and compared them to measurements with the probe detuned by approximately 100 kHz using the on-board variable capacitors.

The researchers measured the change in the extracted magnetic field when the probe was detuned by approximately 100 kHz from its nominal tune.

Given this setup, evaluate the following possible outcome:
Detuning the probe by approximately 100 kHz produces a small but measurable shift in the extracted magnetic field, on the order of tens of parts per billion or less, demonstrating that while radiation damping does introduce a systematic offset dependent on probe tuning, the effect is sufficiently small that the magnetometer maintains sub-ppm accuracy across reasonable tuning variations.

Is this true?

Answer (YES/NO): NO